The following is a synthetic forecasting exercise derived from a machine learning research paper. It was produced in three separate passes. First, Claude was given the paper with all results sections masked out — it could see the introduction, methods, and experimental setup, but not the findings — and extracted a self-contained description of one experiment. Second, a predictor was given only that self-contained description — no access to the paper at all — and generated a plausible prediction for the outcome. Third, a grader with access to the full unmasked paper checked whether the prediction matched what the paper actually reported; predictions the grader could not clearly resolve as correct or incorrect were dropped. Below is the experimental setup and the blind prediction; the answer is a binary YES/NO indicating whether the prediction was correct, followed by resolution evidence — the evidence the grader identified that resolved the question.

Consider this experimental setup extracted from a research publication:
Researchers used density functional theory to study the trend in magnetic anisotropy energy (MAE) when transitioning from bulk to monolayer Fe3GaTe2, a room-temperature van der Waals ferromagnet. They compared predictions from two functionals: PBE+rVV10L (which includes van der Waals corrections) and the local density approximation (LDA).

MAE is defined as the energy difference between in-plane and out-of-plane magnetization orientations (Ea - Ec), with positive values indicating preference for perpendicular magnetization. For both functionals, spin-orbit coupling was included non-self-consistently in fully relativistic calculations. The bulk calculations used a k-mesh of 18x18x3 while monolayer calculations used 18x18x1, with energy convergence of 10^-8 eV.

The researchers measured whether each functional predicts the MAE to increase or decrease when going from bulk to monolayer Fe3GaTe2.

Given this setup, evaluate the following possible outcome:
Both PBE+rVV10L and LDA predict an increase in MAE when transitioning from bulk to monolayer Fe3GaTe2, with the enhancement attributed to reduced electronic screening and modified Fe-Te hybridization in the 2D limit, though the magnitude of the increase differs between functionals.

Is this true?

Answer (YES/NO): NO